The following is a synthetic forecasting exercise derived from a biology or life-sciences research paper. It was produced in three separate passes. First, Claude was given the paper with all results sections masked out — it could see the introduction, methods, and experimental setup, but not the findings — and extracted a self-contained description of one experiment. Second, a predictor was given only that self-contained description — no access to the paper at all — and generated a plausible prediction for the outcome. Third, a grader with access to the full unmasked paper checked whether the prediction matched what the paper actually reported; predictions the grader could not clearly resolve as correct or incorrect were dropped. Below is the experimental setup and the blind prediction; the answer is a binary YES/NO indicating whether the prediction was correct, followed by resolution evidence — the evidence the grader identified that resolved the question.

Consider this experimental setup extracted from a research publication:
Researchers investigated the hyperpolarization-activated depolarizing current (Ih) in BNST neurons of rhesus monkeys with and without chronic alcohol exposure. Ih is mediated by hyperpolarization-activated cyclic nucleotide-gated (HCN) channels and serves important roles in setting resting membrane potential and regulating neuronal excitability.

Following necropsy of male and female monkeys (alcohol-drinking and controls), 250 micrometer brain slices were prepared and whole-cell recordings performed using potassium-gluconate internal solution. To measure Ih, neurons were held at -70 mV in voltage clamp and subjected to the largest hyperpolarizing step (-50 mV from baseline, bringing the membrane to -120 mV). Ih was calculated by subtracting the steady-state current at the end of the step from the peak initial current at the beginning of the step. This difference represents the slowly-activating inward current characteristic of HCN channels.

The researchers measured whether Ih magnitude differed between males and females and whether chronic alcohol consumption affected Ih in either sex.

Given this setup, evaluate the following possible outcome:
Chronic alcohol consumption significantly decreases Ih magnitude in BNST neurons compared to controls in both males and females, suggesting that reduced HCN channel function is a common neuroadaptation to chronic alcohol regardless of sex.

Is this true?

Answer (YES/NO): YES